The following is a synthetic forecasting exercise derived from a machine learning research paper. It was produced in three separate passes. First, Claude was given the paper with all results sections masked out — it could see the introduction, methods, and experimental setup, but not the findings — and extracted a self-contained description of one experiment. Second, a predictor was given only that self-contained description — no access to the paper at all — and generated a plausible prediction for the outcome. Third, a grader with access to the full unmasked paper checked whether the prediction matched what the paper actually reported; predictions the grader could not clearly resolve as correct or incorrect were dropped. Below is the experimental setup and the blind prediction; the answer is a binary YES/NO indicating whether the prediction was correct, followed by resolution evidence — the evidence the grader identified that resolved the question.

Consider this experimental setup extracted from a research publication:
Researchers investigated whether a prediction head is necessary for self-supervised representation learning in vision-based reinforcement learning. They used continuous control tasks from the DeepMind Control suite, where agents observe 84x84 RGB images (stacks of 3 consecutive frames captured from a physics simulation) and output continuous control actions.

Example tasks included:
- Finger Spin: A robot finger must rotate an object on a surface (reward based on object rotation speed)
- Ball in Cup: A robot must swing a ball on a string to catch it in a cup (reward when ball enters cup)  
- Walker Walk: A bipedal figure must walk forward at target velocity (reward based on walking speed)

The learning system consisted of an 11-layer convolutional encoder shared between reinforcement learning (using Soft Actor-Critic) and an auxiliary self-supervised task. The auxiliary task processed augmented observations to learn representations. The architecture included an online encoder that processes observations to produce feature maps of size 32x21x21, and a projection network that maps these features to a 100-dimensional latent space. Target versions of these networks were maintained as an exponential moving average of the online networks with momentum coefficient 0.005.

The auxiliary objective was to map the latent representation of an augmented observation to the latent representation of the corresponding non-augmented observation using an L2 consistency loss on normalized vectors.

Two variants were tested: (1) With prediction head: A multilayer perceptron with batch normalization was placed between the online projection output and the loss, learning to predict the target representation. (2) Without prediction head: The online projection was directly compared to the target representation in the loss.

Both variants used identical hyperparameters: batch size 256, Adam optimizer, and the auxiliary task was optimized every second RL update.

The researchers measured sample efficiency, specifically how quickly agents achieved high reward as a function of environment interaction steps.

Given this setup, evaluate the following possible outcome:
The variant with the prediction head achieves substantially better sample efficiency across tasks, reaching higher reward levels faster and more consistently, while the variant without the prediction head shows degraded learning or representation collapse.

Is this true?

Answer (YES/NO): NO